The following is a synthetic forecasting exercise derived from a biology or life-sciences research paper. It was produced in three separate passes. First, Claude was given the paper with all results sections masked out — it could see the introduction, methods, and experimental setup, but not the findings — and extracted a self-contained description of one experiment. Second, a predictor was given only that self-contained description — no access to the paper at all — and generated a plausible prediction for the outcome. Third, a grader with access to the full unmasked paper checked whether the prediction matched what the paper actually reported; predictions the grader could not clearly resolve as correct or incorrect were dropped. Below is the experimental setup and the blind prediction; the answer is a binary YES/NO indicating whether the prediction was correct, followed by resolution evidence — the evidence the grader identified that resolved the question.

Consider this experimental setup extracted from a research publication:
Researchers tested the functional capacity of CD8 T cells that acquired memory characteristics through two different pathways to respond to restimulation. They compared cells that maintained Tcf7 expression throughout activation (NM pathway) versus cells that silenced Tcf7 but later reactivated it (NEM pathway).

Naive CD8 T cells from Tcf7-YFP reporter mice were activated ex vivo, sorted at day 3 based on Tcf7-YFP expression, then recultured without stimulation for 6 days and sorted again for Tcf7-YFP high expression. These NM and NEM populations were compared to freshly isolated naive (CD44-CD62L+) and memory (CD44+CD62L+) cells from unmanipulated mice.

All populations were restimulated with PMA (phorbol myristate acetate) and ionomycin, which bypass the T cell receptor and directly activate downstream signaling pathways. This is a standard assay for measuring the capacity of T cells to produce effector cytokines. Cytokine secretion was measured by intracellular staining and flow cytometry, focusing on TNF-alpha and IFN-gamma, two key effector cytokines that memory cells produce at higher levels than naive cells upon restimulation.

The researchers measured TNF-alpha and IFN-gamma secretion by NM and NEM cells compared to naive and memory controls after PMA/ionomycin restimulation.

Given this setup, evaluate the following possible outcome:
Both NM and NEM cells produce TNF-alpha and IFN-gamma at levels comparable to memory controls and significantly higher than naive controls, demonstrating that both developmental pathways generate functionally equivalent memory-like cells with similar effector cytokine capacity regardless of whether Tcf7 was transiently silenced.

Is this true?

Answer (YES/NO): YES